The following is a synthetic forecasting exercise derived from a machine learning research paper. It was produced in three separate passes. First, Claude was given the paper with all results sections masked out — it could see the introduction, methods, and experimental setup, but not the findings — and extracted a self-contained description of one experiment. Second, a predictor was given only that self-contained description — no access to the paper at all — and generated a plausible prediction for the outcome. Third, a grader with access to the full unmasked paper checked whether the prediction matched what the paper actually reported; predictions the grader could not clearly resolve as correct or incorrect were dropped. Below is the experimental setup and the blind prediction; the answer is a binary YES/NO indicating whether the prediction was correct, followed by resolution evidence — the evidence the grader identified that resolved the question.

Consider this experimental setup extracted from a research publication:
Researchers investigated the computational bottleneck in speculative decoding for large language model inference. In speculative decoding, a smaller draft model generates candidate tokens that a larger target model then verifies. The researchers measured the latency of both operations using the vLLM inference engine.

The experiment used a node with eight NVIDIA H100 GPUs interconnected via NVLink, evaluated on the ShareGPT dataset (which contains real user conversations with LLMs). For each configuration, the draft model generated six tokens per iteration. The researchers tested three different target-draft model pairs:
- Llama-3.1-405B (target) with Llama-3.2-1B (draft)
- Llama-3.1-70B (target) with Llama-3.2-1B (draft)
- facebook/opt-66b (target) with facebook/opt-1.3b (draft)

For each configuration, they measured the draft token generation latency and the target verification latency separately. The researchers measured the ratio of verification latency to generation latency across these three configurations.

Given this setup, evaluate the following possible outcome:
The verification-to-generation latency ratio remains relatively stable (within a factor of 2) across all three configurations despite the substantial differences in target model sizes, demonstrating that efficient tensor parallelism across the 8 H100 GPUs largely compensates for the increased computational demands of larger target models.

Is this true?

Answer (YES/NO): NO